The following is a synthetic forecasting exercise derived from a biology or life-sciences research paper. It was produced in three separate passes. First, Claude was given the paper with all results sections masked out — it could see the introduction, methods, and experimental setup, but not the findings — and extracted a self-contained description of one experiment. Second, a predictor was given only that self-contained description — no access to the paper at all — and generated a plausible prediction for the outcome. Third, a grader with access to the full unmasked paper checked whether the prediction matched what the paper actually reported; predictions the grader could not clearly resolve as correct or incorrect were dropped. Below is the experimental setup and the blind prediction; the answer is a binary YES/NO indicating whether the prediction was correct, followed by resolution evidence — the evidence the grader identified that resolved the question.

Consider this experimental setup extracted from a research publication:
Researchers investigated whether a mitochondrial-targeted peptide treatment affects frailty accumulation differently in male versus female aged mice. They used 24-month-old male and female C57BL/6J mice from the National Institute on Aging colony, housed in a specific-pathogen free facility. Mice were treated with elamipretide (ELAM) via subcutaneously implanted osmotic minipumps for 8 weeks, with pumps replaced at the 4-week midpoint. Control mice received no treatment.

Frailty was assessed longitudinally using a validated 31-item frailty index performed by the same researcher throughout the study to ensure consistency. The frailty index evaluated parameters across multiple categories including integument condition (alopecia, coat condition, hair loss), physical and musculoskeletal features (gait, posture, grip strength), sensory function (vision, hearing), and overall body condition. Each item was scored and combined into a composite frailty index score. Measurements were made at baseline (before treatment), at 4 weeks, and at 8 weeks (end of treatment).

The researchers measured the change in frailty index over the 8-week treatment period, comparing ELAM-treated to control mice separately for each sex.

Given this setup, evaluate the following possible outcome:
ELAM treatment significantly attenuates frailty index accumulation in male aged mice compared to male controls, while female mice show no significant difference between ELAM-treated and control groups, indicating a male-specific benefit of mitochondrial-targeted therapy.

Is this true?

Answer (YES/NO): NO